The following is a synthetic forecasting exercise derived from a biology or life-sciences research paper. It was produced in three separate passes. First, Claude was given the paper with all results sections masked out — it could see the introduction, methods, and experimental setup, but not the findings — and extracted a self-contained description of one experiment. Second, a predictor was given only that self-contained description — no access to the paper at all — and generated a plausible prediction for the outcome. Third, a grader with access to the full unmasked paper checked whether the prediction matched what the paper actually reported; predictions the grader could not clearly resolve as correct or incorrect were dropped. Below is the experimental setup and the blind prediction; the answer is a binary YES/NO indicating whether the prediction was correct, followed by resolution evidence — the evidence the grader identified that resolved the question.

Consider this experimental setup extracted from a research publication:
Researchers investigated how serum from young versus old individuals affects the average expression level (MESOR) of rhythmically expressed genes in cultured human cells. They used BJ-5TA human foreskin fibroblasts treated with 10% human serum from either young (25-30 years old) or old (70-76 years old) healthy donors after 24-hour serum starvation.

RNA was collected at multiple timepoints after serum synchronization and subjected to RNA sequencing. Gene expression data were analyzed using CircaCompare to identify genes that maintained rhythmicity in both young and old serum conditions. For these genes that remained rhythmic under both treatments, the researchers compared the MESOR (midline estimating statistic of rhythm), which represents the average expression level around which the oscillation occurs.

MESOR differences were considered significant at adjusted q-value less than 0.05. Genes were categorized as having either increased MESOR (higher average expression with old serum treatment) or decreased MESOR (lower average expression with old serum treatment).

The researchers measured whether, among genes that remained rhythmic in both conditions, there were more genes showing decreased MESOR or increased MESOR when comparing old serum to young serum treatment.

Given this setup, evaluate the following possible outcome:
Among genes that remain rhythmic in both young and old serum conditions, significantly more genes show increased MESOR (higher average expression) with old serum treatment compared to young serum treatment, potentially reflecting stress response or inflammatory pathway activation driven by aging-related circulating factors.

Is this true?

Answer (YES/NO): NO